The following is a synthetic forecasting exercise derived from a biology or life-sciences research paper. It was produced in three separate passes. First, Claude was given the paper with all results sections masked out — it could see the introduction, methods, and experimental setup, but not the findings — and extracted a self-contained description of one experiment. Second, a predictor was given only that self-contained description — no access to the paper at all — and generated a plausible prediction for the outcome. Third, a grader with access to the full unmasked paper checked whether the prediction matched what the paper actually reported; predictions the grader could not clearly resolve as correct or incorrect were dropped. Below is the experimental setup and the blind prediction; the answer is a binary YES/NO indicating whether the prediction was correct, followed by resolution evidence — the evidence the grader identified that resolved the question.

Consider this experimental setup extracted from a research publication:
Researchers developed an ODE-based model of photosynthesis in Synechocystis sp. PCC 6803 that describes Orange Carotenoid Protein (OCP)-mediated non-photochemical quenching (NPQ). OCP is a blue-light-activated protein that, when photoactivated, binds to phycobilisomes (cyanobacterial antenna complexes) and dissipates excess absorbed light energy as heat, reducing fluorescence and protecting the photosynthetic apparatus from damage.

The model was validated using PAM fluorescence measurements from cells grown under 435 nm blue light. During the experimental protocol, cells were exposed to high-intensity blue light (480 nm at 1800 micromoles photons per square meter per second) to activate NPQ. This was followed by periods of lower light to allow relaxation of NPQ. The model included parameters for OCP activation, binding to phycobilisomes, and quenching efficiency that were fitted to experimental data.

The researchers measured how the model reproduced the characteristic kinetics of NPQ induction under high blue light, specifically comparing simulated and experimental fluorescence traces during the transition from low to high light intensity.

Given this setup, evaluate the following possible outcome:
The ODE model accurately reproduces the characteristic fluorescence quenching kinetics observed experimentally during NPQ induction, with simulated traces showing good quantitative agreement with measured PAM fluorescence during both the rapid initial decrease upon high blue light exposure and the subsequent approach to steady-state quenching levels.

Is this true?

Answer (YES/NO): NO